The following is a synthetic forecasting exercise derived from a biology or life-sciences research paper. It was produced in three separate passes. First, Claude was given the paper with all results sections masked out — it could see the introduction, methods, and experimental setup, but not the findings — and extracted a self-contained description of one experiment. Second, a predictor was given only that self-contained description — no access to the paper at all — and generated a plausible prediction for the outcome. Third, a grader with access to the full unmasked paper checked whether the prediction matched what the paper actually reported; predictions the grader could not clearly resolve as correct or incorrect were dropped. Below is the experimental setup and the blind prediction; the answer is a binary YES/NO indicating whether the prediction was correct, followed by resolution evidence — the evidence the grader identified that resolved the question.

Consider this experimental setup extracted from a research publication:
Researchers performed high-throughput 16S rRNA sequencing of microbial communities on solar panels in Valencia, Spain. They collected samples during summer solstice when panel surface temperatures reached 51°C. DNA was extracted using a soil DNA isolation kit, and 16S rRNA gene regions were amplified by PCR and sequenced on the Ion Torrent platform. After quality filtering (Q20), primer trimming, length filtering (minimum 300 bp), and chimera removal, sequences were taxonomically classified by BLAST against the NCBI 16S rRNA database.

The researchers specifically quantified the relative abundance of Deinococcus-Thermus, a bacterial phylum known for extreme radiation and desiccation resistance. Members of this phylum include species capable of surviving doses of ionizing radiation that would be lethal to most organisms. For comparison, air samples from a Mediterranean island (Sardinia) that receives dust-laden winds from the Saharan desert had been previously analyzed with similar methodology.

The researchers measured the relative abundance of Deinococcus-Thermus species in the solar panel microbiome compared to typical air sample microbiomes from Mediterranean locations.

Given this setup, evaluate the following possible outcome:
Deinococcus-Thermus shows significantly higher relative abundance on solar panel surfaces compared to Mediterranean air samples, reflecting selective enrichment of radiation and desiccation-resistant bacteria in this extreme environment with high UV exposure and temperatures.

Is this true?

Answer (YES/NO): YES